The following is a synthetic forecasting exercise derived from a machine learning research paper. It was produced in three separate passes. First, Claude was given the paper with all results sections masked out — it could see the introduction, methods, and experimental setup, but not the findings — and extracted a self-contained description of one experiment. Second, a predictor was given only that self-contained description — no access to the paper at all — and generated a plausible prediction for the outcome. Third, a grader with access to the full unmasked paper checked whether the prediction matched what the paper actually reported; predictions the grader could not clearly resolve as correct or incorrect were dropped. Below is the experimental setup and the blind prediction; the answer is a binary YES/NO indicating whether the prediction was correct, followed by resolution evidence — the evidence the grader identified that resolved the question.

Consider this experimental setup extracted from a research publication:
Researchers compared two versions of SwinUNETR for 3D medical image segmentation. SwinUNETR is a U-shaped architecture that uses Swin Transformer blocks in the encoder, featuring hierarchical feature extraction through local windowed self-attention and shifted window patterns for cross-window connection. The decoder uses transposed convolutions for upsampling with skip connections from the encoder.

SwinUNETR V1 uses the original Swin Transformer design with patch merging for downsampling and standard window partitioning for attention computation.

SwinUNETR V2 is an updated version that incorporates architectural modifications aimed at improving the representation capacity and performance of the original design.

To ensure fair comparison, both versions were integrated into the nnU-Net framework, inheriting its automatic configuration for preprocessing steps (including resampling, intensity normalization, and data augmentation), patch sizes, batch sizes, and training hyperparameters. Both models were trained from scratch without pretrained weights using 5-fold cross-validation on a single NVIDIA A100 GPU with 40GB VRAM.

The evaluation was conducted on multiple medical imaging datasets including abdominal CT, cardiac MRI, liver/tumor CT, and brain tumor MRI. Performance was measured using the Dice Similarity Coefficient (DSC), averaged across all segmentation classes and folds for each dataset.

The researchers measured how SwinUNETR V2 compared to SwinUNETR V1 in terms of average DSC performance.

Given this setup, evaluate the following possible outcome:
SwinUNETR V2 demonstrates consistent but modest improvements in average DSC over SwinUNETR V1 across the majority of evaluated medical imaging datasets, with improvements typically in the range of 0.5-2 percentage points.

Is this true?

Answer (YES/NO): NO